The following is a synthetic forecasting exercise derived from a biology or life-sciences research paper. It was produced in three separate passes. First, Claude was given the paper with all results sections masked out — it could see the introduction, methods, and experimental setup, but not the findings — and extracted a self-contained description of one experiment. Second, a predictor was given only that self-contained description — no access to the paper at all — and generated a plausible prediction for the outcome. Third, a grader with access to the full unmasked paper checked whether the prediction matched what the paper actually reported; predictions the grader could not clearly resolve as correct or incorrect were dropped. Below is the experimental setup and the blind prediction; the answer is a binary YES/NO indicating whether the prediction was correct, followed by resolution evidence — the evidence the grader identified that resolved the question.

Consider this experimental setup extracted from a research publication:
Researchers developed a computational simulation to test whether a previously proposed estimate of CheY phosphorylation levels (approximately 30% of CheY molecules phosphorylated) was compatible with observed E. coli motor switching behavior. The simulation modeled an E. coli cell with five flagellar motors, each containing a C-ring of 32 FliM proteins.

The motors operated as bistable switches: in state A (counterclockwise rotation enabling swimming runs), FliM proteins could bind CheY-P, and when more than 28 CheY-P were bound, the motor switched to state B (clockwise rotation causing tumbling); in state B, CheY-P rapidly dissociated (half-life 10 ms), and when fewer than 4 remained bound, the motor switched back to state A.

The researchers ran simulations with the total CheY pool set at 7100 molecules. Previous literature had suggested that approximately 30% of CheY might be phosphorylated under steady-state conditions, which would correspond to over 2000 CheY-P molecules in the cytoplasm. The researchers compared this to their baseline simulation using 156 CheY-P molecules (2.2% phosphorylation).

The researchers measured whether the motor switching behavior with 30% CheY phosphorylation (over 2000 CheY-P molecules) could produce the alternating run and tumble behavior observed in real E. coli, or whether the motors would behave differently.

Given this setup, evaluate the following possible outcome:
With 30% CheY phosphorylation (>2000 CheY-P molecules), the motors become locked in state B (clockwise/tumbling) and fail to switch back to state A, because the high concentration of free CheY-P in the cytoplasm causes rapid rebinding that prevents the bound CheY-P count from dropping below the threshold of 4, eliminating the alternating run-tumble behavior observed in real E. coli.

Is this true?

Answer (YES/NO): YES